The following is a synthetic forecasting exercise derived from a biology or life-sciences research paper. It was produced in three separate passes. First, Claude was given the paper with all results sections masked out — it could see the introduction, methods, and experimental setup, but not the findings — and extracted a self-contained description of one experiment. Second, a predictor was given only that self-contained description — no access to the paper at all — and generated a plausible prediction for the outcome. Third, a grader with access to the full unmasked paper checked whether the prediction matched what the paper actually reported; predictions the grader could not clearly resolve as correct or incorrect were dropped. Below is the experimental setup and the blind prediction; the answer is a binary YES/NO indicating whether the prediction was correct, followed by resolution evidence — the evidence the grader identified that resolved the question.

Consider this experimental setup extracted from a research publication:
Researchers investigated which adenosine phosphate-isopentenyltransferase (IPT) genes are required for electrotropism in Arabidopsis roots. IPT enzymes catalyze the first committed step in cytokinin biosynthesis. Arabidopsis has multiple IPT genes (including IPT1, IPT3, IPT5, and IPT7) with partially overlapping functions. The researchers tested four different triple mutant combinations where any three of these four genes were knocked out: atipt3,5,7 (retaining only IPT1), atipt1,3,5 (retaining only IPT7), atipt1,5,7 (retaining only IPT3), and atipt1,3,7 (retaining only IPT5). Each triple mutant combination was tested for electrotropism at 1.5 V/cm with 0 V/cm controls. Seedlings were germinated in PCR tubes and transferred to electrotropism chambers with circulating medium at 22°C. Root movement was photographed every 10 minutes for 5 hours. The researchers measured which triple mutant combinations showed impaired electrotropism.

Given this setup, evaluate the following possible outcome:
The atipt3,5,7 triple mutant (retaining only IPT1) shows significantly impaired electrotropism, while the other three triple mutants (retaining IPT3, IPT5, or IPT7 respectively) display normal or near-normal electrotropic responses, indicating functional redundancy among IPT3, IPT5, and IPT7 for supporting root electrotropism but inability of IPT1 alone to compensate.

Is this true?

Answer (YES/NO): NO